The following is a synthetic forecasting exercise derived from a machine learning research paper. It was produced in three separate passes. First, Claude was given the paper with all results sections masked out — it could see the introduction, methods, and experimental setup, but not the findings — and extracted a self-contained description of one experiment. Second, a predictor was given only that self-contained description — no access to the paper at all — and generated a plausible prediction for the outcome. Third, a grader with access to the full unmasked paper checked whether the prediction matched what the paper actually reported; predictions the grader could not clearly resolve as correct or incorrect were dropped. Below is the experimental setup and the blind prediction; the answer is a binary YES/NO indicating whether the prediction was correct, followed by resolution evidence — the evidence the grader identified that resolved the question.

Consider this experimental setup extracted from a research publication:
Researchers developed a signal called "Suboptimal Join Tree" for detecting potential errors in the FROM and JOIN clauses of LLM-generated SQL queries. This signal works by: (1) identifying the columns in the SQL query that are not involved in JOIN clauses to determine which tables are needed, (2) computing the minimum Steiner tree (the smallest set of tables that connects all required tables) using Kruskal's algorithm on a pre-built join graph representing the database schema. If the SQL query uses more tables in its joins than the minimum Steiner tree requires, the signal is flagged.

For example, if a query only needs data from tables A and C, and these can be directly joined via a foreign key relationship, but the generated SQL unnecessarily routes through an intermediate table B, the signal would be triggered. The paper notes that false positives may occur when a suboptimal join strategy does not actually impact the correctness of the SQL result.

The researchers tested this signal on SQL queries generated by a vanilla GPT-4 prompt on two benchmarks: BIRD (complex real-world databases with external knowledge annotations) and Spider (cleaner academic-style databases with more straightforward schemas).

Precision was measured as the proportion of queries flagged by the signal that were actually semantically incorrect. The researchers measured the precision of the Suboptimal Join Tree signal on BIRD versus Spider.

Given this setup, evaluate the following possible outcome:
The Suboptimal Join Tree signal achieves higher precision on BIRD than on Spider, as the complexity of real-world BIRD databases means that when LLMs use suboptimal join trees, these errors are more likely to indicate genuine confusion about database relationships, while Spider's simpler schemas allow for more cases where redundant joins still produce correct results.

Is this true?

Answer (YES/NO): YES